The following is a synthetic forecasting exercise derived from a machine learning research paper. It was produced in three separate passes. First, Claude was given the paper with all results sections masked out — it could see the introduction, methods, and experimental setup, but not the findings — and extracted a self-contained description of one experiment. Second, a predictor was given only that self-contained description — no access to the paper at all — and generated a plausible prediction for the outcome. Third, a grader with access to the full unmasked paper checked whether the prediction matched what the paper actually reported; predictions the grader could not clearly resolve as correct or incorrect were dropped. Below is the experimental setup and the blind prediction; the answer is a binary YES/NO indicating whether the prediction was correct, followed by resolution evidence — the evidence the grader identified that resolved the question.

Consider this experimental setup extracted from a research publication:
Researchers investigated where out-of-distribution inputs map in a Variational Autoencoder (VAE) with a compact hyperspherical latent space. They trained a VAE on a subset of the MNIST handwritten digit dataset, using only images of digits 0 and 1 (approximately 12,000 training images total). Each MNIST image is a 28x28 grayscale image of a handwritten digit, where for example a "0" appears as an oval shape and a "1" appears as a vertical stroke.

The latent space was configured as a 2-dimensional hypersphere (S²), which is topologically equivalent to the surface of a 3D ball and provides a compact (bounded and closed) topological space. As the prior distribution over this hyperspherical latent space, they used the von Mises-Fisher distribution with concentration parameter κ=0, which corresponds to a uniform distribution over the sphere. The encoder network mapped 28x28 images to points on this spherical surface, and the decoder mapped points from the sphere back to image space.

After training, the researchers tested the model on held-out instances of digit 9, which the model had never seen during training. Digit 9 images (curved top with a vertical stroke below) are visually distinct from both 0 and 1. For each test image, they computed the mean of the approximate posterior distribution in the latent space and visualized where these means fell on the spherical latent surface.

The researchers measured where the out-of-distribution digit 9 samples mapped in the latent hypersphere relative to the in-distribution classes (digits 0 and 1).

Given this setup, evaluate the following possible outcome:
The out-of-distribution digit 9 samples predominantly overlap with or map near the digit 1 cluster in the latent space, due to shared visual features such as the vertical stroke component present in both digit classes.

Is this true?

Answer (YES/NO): NO